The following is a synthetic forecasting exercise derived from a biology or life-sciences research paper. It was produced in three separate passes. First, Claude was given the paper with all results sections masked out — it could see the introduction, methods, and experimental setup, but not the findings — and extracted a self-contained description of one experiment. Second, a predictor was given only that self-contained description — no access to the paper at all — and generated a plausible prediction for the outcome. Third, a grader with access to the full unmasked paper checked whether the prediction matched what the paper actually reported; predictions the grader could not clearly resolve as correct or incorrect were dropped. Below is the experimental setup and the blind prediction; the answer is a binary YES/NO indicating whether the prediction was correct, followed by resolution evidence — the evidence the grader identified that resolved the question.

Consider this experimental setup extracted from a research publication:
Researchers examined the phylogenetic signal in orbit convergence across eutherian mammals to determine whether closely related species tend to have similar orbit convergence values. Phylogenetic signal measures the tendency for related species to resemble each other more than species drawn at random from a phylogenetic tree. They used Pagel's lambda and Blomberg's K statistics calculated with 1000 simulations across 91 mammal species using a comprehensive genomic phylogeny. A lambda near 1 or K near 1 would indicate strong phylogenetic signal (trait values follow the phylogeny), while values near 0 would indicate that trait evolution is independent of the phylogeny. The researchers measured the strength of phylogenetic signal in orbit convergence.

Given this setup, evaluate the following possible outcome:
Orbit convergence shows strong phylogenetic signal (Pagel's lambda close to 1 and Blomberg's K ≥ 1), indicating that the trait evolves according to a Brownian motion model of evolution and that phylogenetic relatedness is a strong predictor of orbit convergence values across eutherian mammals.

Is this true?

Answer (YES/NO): NO